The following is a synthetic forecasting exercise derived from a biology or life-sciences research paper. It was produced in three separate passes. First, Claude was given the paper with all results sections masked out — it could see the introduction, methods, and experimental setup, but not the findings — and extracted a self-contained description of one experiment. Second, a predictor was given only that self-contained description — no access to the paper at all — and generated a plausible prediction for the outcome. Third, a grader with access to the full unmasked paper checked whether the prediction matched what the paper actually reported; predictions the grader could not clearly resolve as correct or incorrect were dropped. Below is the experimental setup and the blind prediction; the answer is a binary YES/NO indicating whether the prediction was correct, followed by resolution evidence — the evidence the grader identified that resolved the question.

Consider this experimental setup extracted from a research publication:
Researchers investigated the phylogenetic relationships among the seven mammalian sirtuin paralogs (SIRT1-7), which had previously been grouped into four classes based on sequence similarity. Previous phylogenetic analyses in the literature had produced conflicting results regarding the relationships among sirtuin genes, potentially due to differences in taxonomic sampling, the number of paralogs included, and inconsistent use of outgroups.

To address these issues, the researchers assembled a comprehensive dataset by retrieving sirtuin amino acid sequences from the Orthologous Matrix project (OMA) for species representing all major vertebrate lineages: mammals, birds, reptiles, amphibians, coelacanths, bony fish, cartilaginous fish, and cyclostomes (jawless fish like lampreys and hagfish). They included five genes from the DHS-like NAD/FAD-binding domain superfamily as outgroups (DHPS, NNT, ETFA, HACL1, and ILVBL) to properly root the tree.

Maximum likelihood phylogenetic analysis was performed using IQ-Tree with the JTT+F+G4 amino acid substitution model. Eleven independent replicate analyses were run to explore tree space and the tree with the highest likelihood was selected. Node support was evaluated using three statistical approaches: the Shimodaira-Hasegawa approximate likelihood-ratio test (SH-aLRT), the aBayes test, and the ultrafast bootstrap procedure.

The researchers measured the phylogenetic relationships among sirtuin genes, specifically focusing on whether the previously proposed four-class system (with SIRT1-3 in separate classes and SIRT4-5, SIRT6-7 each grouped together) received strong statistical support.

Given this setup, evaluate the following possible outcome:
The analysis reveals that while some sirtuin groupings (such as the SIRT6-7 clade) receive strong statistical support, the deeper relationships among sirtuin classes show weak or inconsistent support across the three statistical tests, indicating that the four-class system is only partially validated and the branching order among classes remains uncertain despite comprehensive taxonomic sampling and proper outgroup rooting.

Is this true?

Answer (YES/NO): YES